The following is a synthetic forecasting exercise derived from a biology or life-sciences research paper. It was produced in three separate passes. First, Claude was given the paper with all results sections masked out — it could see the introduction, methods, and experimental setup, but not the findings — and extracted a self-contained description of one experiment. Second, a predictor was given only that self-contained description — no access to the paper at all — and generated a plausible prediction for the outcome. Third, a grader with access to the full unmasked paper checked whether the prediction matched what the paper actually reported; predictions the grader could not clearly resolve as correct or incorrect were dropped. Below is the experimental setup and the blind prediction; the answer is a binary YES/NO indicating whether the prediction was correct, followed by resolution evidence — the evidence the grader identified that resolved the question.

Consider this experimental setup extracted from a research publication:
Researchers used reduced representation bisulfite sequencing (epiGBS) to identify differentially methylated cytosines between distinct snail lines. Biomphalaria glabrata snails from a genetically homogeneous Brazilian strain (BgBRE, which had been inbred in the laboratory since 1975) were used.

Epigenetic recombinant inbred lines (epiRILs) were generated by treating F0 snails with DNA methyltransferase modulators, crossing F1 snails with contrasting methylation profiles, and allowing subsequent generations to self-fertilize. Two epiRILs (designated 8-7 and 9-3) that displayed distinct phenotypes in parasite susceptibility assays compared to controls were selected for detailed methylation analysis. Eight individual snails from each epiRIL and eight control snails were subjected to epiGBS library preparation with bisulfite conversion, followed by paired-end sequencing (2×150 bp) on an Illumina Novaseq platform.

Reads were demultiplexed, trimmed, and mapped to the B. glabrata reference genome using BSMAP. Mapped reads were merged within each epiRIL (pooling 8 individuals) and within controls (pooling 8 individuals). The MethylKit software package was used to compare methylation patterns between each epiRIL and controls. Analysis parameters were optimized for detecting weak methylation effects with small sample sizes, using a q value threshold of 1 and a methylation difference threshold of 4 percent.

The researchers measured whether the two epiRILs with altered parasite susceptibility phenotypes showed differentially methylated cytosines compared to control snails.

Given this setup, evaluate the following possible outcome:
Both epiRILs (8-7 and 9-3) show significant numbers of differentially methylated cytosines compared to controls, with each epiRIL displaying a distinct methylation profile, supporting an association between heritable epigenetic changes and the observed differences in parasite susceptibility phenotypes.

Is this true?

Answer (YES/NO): YES